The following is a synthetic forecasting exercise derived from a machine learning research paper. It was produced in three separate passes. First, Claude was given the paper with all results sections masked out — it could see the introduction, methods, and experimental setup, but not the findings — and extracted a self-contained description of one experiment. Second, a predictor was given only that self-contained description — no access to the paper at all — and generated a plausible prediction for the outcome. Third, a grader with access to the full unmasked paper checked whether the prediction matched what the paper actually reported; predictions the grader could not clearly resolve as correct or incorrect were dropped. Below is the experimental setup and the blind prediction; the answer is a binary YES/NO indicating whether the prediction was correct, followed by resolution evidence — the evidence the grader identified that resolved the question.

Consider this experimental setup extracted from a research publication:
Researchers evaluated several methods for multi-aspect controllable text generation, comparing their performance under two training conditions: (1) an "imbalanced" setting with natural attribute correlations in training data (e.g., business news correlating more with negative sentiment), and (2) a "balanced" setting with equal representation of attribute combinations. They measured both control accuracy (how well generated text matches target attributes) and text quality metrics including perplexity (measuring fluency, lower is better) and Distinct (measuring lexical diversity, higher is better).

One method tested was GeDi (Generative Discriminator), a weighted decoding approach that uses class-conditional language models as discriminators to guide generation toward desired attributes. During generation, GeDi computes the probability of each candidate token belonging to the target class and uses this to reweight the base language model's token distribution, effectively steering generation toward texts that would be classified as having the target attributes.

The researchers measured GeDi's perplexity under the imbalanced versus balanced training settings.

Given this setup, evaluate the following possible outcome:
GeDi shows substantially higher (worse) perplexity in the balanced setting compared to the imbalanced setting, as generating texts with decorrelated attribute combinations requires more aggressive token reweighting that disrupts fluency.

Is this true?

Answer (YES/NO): YES